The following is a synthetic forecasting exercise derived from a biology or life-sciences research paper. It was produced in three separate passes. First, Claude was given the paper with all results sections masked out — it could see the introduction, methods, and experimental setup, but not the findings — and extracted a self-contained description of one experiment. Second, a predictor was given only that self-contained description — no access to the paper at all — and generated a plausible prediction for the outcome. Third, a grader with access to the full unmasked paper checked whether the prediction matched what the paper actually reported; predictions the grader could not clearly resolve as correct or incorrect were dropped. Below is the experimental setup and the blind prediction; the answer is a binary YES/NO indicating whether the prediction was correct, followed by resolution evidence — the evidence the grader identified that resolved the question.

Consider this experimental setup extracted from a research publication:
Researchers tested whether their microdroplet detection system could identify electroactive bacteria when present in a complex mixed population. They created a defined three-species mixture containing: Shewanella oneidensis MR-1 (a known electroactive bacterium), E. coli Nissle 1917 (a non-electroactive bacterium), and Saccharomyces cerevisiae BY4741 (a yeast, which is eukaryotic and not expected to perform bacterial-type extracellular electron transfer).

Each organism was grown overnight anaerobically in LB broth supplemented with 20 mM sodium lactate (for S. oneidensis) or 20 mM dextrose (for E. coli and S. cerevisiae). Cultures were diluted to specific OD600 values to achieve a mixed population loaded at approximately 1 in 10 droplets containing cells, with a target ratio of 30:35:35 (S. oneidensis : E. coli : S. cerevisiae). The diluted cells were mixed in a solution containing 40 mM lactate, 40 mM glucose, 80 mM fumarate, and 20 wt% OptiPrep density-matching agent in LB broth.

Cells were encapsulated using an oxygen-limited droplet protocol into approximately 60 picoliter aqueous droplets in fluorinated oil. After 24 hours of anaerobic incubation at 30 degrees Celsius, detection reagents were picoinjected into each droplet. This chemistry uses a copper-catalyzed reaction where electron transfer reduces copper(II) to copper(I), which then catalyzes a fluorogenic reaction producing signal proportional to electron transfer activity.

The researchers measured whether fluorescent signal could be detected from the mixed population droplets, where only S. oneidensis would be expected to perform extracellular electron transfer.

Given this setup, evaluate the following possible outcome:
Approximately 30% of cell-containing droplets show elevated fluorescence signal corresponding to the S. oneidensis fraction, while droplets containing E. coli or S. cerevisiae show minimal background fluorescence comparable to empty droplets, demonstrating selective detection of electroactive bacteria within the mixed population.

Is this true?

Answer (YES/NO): YES